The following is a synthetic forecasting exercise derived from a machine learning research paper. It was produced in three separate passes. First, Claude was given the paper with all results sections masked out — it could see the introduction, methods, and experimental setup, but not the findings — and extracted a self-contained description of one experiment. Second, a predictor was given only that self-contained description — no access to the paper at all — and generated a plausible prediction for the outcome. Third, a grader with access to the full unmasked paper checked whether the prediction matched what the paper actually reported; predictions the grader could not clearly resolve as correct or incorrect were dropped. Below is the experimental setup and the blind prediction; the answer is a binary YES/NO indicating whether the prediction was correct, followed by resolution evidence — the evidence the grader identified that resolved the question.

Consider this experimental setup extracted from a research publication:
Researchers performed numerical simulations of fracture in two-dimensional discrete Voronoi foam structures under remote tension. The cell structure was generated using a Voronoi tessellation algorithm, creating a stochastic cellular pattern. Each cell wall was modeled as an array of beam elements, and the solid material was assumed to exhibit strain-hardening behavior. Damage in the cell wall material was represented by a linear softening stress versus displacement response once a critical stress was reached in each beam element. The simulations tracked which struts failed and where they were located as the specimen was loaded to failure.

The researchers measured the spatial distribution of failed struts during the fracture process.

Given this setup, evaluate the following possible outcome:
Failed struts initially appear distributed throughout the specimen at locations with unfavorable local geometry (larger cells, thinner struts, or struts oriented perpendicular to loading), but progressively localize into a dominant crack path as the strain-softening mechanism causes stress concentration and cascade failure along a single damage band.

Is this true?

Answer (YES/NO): NO